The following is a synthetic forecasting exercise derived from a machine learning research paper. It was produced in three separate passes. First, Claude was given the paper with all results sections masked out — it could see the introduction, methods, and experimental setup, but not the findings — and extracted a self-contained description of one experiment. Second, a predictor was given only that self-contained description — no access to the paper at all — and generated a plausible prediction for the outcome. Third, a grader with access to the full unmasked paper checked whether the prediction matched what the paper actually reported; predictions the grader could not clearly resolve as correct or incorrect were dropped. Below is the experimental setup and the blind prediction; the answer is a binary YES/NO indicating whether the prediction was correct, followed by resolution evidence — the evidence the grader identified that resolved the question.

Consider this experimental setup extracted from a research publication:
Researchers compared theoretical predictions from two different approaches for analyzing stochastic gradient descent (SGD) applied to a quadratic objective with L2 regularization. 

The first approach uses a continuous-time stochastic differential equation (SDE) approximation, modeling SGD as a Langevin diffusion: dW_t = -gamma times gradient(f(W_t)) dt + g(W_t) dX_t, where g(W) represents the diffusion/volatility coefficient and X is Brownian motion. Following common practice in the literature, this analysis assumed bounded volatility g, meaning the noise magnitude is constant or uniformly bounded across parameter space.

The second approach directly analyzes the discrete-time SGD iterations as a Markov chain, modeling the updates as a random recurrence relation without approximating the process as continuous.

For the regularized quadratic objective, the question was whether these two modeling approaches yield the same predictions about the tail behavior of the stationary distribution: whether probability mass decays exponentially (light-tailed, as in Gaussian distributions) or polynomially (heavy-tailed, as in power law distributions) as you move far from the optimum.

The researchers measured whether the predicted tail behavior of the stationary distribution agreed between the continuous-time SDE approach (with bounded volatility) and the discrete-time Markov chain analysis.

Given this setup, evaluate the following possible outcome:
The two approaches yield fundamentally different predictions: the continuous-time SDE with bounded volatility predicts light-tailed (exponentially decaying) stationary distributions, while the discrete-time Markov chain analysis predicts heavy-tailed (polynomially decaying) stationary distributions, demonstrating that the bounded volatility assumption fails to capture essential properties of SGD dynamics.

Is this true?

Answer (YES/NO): YES